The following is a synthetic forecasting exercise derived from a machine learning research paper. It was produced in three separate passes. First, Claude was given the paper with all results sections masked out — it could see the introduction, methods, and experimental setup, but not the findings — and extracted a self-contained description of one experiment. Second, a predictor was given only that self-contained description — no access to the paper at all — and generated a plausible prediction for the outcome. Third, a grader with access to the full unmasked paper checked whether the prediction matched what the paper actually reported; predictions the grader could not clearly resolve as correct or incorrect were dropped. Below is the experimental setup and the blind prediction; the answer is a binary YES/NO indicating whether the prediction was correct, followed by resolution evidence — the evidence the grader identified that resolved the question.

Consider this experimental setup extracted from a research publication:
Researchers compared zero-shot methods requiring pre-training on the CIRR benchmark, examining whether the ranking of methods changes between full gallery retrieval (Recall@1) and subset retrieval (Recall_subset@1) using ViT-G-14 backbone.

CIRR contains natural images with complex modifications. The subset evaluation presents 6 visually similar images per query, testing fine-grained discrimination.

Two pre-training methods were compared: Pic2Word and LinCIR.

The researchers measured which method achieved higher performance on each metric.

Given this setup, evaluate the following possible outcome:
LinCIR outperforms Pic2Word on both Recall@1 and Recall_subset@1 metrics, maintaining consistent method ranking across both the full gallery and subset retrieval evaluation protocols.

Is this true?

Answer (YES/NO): NO